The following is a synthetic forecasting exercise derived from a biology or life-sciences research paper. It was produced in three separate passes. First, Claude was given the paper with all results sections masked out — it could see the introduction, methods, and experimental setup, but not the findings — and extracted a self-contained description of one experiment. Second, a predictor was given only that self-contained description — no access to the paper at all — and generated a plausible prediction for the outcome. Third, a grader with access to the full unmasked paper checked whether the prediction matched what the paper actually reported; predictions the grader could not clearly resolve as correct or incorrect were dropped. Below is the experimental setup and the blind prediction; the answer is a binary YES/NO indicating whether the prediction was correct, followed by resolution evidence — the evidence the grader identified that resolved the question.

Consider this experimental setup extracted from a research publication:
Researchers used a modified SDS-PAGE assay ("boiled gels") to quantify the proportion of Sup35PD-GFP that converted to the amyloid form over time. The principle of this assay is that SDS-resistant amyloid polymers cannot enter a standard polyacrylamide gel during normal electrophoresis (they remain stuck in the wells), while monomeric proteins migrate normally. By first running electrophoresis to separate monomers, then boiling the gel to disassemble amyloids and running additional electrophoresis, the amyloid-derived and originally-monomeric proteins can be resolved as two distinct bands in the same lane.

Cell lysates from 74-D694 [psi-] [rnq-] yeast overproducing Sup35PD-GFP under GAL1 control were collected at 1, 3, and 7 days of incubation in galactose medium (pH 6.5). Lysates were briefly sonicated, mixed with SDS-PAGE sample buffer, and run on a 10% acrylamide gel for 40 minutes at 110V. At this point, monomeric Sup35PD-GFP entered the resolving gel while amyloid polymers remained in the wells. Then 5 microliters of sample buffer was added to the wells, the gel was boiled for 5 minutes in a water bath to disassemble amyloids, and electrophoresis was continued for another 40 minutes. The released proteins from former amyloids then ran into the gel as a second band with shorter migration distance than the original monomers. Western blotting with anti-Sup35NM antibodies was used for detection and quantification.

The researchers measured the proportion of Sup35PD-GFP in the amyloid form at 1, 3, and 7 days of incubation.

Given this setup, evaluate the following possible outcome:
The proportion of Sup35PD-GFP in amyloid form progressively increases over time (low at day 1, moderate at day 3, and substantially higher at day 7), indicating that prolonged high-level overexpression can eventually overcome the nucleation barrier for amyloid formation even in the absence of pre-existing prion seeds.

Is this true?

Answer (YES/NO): YES